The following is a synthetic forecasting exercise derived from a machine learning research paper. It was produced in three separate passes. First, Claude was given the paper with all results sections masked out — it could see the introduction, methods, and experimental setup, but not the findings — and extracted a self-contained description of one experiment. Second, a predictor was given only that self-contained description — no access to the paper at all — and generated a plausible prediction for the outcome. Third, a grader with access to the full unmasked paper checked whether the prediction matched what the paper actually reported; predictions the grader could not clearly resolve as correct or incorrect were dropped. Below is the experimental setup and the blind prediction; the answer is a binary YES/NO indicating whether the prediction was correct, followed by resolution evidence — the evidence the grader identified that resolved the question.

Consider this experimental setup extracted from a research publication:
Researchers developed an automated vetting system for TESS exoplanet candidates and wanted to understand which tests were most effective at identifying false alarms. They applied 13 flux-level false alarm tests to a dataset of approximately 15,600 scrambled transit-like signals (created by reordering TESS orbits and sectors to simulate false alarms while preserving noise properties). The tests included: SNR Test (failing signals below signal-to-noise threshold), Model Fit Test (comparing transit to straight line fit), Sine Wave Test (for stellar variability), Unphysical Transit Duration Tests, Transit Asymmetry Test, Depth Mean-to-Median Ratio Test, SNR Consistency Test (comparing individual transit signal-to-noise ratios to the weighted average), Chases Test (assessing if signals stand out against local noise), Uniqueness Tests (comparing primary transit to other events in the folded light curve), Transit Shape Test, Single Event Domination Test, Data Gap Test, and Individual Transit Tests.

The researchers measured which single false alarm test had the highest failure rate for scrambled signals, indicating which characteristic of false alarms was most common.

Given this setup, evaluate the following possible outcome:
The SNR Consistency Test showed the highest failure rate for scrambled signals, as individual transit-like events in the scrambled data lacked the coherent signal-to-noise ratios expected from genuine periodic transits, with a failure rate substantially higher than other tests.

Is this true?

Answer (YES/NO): YES